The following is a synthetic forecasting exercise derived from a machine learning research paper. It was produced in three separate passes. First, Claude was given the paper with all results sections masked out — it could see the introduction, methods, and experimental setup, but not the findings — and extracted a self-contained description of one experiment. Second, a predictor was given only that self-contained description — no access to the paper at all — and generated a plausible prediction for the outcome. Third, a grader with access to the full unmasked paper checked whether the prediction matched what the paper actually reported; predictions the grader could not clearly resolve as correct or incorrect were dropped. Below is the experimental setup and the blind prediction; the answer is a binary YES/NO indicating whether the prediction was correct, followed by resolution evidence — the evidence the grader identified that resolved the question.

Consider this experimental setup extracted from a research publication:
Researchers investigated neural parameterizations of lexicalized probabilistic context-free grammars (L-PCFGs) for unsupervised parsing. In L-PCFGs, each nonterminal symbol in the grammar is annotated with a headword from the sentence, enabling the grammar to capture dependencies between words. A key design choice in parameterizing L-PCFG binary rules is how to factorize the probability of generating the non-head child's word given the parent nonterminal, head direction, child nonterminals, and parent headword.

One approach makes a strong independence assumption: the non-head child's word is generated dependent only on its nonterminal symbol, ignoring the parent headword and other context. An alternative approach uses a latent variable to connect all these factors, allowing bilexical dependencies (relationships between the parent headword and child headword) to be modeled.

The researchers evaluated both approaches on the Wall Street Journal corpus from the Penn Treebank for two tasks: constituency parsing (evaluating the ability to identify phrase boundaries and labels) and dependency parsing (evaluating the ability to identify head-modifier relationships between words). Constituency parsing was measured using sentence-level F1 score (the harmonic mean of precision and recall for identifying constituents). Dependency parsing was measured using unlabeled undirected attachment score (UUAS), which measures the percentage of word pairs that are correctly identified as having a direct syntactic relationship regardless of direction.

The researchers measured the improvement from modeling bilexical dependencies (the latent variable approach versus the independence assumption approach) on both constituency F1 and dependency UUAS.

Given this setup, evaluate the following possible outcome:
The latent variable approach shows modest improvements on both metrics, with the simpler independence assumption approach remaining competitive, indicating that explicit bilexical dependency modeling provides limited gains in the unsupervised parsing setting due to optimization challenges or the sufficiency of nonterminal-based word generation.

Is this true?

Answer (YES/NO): NO